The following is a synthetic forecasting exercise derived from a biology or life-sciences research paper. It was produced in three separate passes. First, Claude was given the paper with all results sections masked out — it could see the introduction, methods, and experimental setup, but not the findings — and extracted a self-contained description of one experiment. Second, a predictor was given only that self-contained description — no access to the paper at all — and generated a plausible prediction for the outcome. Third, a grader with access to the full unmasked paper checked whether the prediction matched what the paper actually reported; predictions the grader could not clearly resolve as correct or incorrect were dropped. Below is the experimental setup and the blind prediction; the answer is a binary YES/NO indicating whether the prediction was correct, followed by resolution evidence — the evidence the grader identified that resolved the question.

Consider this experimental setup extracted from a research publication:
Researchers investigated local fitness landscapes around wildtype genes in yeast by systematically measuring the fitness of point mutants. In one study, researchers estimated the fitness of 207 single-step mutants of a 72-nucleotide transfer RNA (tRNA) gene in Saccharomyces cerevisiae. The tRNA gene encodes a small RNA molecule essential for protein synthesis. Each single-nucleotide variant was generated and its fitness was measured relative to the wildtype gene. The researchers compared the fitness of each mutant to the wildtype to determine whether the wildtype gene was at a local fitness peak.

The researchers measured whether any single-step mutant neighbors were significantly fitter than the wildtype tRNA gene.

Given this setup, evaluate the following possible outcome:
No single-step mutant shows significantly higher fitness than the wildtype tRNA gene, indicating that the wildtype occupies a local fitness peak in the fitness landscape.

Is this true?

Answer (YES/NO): NO